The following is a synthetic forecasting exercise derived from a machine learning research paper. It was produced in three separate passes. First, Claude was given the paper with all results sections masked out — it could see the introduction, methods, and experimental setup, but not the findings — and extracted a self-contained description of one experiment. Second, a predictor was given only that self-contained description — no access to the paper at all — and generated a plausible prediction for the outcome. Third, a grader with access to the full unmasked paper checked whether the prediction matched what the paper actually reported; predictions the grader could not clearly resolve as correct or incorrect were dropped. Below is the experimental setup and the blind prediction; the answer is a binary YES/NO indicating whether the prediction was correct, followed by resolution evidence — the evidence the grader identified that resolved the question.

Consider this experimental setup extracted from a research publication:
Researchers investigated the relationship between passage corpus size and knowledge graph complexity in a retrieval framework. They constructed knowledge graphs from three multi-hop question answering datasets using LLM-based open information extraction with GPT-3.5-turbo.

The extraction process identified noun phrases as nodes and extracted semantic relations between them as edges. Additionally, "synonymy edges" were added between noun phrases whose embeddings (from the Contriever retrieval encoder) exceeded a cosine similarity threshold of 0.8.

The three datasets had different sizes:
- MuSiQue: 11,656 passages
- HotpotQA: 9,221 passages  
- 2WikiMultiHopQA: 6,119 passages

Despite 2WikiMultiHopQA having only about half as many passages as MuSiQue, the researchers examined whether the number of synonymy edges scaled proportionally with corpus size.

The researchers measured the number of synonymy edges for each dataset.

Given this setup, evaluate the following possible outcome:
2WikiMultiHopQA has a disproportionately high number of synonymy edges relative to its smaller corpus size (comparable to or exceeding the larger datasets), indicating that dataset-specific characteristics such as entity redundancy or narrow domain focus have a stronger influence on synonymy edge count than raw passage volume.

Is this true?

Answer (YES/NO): YES